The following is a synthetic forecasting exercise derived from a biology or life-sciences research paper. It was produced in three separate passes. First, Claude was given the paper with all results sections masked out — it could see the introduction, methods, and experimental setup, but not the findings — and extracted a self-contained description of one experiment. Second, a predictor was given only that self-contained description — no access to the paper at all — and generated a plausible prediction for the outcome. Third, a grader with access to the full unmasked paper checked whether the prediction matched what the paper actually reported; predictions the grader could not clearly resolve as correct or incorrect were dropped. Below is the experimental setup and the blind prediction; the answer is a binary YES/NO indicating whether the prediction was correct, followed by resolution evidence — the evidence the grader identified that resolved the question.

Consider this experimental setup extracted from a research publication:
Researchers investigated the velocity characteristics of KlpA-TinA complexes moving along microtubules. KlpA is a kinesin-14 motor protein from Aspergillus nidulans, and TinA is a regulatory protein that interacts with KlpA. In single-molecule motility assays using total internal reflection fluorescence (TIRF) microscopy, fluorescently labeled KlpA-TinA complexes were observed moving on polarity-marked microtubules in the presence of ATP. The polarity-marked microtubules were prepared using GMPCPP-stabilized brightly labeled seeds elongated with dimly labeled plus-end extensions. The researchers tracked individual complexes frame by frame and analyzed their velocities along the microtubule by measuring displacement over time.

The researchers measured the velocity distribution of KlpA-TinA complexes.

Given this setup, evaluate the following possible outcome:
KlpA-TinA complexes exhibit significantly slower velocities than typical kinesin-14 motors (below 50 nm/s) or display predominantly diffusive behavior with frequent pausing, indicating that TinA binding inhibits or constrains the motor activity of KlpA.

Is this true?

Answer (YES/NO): NO